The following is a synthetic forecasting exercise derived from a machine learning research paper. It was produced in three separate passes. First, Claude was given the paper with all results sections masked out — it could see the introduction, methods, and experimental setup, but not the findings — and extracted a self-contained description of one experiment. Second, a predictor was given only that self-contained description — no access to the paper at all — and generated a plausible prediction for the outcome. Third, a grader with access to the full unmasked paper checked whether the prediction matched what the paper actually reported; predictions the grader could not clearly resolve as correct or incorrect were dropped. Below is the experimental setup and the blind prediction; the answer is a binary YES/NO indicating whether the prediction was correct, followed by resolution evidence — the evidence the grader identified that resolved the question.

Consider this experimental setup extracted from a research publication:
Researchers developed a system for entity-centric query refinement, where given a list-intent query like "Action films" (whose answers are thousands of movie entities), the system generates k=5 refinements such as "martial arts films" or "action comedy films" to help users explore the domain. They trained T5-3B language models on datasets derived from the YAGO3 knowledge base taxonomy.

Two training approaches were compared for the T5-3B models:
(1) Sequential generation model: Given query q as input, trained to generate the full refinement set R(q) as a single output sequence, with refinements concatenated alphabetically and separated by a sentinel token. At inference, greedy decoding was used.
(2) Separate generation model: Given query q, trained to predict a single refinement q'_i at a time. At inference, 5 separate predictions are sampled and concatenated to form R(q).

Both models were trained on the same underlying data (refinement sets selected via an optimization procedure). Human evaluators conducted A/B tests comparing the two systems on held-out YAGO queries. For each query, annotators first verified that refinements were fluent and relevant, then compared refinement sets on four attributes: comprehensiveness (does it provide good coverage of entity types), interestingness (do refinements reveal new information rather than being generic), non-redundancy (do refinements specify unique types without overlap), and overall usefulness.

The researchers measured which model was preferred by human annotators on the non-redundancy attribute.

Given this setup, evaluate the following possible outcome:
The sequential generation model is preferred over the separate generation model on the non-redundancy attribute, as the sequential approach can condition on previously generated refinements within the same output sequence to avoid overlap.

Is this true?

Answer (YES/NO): YES